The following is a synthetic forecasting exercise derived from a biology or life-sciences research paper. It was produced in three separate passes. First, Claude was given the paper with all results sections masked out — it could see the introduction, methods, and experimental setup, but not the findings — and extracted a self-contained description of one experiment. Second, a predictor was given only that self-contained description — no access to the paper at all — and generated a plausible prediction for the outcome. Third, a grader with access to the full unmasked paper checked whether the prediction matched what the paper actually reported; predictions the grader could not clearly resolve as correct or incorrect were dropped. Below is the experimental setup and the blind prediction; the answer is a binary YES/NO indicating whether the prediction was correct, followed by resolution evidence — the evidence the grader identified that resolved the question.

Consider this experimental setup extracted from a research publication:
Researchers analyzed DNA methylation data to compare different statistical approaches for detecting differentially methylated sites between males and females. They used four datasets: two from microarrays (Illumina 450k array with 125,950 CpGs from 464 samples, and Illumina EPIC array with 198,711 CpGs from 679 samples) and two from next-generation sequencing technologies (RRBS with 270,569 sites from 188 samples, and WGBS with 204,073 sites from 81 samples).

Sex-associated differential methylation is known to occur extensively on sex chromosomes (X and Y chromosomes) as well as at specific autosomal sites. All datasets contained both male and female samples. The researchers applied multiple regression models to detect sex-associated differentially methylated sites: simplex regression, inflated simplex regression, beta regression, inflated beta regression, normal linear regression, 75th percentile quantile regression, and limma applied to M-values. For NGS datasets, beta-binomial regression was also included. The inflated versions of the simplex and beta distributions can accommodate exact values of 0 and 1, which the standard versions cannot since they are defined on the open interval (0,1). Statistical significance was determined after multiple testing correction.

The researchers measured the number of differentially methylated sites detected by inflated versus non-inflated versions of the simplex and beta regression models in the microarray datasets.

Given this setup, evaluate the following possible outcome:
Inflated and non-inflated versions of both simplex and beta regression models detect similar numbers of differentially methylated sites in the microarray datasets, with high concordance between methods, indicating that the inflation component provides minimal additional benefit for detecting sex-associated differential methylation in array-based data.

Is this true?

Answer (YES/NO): NO